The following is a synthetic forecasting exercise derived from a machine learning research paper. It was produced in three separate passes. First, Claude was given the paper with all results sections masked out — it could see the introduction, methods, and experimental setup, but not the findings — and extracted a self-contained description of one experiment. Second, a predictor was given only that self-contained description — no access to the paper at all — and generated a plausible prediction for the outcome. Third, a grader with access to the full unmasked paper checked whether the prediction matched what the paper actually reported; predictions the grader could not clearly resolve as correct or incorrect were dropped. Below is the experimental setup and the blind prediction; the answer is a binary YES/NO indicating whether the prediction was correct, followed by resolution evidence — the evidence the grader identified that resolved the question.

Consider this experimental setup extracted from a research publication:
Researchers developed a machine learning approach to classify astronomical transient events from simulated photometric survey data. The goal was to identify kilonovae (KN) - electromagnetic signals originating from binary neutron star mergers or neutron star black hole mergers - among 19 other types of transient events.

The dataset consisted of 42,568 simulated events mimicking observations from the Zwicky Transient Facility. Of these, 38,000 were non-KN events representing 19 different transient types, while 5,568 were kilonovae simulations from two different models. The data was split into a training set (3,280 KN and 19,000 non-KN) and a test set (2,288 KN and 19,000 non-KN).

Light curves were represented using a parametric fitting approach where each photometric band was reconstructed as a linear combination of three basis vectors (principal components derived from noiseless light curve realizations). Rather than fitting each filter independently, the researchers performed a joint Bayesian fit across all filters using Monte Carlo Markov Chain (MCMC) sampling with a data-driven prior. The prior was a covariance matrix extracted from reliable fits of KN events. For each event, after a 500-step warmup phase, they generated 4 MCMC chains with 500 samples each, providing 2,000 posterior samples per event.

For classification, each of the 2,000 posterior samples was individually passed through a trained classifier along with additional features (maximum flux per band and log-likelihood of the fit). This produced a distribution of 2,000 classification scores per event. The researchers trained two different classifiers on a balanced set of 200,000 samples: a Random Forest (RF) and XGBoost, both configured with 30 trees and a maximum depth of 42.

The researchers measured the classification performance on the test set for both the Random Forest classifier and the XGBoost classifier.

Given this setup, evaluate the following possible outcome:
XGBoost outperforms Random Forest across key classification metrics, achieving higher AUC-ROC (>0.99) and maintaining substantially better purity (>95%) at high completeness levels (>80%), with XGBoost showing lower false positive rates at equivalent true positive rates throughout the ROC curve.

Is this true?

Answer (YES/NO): NO